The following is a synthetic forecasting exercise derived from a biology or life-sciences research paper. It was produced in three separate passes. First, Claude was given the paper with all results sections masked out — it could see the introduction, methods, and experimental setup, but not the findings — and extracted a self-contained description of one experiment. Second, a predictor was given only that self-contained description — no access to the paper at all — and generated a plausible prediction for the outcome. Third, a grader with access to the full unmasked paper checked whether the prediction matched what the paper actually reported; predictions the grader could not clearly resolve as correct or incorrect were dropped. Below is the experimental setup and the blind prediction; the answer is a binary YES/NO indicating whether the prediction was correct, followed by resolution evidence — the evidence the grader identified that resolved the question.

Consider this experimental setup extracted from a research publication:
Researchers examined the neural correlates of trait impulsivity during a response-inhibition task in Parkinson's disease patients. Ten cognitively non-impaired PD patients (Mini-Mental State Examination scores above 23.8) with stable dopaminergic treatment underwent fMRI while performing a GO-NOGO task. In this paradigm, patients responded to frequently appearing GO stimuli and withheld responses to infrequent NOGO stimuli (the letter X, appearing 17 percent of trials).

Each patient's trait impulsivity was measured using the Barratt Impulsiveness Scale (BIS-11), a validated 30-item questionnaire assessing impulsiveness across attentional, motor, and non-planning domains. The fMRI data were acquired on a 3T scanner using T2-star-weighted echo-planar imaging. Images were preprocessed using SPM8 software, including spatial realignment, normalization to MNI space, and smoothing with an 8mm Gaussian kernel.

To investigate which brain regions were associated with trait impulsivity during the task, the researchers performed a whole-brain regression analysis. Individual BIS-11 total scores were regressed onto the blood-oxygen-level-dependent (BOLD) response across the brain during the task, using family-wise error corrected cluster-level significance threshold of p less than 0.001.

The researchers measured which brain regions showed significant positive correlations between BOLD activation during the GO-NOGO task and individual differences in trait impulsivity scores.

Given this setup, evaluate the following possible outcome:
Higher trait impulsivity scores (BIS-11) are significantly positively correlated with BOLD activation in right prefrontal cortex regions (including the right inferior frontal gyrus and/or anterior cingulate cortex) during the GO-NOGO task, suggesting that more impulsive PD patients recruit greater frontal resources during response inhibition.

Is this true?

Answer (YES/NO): YES